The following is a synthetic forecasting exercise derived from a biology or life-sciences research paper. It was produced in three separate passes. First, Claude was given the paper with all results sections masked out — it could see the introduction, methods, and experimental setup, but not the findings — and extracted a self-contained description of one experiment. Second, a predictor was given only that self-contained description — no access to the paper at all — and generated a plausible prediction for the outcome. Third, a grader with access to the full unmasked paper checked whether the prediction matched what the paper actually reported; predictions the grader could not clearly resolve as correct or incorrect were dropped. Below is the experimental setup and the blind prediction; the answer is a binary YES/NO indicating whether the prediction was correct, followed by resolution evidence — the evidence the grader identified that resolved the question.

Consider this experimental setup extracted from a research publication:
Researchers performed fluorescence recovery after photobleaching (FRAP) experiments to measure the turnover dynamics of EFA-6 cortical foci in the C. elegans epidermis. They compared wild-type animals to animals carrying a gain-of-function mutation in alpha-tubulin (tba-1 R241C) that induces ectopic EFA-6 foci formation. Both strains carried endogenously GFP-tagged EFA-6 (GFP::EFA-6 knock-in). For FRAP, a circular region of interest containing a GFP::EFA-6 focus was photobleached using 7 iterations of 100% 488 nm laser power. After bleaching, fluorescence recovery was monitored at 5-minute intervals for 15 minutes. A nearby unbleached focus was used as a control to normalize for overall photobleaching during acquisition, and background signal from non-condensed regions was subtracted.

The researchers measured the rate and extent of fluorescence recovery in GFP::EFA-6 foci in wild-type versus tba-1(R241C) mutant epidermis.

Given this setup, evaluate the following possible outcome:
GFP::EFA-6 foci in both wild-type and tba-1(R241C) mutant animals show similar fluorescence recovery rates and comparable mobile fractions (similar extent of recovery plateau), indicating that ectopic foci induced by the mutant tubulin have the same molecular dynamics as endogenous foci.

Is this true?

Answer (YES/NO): NO